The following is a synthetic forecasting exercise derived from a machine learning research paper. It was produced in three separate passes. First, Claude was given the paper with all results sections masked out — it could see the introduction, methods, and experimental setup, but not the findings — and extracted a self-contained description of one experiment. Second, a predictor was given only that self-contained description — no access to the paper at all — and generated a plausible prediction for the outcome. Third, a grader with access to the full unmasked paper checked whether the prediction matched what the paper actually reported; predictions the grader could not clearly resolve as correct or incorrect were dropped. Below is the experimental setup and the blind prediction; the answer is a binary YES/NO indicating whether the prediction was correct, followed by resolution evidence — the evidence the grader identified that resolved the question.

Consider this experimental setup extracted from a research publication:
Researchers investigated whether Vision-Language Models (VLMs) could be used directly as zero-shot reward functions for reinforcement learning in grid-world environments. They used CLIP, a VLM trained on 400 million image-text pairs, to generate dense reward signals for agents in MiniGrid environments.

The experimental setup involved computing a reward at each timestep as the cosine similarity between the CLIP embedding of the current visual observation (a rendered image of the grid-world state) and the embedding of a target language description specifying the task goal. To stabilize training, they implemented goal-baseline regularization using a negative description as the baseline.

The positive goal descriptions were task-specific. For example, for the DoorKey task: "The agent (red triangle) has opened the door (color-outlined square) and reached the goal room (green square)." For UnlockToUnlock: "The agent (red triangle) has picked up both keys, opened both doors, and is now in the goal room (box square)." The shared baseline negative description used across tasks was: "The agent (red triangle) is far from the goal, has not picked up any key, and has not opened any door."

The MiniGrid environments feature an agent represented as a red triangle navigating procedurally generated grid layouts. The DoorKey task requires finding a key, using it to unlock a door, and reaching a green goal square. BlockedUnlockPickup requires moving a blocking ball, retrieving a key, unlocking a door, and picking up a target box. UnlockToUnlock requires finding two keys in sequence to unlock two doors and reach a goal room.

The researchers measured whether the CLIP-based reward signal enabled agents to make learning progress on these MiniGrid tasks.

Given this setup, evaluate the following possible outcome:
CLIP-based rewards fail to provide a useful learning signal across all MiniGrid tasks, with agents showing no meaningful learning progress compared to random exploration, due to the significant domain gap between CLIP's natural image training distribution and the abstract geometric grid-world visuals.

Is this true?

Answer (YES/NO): YES